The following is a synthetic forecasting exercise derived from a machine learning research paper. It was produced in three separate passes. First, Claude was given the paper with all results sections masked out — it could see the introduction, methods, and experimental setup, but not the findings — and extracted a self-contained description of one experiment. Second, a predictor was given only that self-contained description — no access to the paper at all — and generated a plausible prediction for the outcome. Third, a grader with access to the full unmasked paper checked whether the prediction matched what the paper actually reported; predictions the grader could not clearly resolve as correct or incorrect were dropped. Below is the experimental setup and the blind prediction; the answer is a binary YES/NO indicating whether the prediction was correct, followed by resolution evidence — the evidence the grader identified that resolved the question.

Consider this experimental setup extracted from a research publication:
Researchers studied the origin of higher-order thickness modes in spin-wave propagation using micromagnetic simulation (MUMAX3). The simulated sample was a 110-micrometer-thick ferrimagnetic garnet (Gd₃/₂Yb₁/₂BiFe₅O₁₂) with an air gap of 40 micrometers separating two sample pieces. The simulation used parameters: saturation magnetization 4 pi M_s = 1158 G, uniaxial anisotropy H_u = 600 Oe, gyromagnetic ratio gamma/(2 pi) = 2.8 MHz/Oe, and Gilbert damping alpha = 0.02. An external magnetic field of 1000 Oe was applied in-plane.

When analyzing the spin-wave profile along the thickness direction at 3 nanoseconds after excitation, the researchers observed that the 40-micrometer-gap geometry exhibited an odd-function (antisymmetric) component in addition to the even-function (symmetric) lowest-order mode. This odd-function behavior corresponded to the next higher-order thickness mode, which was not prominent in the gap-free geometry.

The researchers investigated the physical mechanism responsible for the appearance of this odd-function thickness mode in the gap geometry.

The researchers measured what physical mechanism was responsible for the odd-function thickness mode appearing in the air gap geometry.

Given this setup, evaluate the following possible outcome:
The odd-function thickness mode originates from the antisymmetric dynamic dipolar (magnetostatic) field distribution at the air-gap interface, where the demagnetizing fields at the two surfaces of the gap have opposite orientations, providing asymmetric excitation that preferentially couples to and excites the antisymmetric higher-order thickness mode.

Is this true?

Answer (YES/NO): NO